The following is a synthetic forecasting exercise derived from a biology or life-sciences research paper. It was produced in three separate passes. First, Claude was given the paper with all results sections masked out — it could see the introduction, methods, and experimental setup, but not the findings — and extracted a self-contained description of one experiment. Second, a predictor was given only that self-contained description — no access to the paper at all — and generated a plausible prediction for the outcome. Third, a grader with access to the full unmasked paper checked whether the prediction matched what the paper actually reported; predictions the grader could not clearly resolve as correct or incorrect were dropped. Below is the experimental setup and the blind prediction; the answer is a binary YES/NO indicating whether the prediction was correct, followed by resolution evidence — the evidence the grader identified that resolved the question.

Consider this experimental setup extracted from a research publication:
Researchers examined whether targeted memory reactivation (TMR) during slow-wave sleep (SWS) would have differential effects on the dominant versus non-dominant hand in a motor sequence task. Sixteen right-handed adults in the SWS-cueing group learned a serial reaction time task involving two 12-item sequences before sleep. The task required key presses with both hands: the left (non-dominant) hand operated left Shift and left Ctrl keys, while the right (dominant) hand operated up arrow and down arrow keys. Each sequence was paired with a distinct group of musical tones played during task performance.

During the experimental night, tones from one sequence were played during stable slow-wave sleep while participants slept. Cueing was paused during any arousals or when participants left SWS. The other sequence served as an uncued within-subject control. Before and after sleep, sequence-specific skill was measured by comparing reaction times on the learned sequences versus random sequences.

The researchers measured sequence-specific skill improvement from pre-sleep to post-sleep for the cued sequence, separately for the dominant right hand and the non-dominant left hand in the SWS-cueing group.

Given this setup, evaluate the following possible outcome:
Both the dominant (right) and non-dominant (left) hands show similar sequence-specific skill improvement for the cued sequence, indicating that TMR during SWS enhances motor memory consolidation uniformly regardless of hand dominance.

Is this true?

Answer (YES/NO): NO